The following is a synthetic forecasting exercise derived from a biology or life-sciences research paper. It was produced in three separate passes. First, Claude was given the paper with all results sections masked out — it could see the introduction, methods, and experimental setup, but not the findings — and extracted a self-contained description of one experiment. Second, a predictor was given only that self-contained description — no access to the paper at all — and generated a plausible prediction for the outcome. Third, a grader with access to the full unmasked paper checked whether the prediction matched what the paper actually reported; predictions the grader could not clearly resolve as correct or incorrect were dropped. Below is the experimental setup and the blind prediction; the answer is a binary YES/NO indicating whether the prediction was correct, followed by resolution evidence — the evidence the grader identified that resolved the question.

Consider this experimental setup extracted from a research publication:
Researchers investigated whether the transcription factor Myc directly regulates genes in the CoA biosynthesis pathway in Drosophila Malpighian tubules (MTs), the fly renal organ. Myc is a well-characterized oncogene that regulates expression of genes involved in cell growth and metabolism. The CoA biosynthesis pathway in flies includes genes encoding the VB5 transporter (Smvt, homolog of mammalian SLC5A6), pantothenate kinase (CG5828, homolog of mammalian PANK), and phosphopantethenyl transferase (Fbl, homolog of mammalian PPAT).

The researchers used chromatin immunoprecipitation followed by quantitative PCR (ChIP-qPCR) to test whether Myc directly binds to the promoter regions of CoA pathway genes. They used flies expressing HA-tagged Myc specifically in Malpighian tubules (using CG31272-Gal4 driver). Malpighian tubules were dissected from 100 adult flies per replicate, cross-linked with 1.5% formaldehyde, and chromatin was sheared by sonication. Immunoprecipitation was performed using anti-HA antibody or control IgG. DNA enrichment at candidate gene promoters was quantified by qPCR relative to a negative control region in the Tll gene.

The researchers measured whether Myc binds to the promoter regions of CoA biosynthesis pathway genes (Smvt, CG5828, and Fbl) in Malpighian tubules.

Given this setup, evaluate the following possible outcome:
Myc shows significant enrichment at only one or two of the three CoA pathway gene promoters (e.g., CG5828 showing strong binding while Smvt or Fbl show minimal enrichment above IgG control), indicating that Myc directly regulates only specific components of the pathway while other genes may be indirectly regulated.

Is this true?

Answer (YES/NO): NO